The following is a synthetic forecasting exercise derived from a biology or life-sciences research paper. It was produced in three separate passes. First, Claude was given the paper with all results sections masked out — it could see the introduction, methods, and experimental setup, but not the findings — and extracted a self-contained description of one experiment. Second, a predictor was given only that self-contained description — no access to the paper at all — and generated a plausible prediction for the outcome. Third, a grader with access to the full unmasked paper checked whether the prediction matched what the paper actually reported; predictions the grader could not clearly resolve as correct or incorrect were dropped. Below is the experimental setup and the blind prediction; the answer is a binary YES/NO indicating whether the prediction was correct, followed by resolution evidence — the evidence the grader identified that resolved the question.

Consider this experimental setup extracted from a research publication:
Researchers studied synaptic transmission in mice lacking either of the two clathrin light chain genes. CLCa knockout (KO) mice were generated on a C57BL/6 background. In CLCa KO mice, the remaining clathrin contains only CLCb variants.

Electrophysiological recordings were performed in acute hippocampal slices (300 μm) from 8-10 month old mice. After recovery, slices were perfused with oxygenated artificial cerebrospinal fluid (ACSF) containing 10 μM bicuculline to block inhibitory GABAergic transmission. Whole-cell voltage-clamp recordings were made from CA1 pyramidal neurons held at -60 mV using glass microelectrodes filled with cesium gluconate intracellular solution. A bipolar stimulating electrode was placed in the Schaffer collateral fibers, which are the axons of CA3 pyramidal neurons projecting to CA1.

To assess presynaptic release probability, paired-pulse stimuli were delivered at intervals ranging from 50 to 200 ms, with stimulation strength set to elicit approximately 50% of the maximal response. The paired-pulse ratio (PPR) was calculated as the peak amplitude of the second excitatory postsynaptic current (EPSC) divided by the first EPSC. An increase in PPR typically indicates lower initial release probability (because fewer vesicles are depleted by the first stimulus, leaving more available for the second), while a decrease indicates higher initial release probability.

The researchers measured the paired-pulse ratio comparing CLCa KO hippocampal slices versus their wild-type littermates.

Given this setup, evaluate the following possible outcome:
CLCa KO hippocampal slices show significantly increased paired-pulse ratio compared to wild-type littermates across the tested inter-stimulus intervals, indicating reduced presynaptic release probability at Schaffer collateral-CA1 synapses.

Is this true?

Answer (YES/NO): YES